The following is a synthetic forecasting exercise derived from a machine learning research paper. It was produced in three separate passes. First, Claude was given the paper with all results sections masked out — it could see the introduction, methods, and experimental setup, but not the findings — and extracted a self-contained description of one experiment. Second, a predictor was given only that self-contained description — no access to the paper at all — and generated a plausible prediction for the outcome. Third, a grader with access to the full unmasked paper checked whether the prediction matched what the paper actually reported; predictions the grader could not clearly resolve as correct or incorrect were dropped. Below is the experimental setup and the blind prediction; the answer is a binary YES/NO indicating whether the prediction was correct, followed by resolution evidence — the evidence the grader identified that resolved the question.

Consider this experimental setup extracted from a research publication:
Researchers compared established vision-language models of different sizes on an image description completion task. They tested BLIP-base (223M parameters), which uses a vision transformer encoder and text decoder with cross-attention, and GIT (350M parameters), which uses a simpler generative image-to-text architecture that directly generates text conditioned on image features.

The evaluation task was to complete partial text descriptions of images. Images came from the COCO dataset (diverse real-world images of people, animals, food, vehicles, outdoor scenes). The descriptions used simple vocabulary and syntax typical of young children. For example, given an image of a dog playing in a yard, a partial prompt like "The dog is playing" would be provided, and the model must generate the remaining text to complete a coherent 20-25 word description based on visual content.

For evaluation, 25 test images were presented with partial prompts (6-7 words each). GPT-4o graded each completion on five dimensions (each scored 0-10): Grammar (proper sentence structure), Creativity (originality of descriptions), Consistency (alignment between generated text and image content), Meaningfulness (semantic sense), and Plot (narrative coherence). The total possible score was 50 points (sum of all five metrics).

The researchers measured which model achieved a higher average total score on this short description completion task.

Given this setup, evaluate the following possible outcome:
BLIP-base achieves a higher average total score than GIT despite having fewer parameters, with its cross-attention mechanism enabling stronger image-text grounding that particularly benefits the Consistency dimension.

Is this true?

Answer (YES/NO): YES